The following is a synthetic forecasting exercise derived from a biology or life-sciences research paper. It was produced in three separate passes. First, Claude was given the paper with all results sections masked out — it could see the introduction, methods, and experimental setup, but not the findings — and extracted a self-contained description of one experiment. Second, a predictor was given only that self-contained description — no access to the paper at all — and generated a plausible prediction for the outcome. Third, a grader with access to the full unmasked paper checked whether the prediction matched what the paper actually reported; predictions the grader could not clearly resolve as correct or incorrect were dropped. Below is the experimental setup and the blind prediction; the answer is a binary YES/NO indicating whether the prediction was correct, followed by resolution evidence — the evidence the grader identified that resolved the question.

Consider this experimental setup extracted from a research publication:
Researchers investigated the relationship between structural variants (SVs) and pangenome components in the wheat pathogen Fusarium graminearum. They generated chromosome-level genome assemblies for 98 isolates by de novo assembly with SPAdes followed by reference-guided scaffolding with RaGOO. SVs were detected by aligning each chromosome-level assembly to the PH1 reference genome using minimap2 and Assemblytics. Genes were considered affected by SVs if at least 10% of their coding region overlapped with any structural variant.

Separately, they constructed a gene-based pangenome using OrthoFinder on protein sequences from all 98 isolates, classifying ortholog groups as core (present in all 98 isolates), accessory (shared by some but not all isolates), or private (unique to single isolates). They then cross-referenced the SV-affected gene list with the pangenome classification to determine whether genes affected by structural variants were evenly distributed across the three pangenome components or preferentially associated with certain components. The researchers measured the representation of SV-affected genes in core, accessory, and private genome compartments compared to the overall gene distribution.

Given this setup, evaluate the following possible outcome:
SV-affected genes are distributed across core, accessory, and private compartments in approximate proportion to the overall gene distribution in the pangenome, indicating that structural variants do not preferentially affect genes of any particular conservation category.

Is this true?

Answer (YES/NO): NO